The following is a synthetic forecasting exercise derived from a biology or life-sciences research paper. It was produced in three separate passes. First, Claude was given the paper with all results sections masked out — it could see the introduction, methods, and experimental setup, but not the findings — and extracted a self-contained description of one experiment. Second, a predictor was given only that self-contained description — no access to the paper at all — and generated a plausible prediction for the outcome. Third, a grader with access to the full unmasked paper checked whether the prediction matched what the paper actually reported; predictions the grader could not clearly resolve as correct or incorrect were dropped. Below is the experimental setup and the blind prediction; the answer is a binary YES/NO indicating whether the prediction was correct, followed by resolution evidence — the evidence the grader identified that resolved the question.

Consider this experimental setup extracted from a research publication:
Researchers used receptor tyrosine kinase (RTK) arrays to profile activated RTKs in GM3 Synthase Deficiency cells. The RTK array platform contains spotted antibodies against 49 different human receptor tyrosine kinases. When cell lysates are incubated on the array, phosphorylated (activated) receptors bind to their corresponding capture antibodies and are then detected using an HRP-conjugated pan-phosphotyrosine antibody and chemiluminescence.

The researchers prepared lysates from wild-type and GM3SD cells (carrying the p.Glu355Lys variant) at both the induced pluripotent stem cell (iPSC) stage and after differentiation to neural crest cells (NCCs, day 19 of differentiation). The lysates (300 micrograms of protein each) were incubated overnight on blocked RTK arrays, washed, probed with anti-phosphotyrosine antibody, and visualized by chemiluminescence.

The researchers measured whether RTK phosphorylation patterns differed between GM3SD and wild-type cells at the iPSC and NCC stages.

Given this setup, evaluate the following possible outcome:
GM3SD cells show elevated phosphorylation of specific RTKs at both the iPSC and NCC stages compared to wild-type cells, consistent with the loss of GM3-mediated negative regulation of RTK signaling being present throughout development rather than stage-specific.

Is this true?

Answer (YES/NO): NO